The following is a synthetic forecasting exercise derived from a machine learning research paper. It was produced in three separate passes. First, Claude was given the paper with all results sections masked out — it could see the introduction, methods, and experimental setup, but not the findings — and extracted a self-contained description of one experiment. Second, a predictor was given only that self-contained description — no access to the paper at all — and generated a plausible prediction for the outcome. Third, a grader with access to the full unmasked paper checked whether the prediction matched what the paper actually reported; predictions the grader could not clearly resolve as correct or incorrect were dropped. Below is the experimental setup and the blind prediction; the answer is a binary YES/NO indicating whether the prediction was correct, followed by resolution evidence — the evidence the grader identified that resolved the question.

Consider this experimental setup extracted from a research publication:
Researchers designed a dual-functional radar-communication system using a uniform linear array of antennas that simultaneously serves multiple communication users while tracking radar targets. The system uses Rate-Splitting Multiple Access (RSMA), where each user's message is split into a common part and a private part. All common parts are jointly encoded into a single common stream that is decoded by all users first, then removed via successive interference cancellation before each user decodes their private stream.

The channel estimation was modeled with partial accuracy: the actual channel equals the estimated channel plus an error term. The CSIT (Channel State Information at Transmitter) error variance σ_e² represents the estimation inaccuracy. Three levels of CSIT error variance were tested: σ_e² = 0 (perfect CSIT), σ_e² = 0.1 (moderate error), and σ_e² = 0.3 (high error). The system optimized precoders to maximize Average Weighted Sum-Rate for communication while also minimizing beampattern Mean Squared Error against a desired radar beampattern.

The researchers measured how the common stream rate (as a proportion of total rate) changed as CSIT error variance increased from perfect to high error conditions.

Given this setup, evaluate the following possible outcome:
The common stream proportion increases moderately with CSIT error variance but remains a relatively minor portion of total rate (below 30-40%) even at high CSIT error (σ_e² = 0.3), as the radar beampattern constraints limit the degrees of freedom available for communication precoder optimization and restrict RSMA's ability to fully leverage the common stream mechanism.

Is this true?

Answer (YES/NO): NO